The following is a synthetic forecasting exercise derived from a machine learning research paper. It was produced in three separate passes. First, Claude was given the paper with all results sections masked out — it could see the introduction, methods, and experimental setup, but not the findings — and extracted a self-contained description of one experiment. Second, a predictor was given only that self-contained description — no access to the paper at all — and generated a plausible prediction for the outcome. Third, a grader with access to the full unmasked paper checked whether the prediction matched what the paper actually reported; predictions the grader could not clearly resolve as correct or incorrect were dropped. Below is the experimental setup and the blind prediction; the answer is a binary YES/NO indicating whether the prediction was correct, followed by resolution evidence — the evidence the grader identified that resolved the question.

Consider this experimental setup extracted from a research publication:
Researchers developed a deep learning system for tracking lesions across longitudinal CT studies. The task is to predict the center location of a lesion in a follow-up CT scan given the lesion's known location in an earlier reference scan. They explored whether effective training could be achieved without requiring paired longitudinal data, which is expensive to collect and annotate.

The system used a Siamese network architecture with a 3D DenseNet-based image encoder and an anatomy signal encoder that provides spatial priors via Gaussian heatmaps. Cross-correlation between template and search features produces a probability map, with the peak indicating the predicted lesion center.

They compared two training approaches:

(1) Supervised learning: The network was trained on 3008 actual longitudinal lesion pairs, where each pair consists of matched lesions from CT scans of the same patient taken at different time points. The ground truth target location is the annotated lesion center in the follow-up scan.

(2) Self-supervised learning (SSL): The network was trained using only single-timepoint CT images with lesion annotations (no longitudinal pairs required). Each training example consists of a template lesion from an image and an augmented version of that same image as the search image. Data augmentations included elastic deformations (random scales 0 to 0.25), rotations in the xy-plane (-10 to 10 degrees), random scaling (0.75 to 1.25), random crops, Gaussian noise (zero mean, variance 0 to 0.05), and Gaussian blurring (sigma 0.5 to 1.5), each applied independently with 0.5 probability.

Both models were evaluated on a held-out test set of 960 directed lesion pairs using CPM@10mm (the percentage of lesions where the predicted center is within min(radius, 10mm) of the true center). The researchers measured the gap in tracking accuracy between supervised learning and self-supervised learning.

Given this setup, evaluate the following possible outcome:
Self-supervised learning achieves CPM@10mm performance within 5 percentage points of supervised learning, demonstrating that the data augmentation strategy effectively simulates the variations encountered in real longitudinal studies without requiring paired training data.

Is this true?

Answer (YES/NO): NO